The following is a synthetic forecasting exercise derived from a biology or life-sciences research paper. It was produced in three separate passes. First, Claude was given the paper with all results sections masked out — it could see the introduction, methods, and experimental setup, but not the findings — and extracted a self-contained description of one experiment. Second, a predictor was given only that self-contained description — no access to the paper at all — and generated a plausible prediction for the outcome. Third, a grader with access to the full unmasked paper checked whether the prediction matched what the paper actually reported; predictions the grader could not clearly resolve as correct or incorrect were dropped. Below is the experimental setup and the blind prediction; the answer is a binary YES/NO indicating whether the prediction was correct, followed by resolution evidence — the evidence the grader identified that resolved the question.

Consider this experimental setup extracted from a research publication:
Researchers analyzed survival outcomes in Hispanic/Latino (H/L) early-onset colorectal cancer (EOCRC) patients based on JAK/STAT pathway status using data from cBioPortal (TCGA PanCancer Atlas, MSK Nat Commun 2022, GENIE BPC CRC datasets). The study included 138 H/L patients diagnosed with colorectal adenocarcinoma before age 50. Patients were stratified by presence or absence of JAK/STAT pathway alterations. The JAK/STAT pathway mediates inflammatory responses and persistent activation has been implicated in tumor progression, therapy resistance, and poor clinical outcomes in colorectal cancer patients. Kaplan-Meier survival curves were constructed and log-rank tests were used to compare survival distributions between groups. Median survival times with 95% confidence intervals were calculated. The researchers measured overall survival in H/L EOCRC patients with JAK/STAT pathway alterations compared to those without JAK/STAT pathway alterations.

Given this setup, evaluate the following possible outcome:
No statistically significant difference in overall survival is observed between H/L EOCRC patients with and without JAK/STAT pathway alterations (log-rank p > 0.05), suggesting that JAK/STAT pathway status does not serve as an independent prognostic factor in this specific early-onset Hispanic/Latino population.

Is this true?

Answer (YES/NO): NO